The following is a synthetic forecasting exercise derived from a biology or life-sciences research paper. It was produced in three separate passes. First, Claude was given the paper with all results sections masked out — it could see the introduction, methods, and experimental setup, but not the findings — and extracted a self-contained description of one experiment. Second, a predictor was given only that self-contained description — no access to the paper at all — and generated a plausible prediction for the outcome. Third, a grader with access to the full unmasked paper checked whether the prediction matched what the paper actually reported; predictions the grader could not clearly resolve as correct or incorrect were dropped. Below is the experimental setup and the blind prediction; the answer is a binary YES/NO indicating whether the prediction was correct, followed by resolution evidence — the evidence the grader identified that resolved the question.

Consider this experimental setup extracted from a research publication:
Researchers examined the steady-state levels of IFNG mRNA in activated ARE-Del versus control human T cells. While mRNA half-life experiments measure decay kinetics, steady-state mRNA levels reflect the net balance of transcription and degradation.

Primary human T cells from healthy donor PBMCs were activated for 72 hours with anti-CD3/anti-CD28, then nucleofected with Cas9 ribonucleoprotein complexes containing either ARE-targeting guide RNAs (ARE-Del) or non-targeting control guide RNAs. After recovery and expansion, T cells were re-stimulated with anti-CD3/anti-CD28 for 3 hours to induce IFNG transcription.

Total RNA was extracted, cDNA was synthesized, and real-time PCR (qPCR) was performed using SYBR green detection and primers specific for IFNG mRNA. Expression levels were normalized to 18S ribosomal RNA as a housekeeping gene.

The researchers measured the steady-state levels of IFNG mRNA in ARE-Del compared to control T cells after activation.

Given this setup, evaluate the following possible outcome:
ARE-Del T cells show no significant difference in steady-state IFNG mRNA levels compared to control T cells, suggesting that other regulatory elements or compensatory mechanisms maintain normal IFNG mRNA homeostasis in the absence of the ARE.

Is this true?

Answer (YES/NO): NO